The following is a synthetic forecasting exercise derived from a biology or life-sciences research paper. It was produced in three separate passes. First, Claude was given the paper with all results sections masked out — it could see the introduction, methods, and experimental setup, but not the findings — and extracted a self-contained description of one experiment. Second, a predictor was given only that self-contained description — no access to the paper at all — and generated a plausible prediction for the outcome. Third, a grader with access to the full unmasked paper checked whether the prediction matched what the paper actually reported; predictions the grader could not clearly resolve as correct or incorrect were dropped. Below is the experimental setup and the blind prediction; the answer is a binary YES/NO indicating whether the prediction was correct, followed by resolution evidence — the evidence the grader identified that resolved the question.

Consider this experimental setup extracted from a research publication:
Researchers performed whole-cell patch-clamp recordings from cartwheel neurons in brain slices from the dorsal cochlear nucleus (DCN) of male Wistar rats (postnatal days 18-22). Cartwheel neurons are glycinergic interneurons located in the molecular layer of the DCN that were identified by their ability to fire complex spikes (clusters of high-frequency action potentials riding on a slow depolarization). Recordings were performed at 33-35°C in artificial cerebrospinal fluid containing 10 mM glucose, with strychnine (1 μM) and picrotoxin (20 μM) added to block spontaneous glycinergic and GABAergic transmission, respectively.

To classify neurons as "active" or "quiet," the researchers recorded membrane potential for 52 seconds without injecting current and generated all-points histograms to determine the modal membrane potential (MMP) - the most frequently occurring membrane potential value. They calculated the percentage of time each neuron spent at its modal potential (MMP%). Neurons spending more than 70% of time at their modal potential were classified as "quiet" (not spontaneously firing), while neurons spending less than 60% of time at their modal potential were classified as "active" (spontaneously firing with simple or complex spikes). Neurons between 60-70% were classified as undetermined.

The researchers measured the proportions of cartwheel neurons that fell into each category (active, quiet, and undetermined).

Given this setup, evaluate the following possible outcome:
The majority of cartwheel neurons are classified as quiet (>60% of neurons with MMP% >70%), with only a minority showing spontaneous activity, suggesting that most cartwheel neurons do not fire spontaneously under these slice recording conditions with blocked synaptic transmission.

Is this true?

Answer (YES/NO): NO